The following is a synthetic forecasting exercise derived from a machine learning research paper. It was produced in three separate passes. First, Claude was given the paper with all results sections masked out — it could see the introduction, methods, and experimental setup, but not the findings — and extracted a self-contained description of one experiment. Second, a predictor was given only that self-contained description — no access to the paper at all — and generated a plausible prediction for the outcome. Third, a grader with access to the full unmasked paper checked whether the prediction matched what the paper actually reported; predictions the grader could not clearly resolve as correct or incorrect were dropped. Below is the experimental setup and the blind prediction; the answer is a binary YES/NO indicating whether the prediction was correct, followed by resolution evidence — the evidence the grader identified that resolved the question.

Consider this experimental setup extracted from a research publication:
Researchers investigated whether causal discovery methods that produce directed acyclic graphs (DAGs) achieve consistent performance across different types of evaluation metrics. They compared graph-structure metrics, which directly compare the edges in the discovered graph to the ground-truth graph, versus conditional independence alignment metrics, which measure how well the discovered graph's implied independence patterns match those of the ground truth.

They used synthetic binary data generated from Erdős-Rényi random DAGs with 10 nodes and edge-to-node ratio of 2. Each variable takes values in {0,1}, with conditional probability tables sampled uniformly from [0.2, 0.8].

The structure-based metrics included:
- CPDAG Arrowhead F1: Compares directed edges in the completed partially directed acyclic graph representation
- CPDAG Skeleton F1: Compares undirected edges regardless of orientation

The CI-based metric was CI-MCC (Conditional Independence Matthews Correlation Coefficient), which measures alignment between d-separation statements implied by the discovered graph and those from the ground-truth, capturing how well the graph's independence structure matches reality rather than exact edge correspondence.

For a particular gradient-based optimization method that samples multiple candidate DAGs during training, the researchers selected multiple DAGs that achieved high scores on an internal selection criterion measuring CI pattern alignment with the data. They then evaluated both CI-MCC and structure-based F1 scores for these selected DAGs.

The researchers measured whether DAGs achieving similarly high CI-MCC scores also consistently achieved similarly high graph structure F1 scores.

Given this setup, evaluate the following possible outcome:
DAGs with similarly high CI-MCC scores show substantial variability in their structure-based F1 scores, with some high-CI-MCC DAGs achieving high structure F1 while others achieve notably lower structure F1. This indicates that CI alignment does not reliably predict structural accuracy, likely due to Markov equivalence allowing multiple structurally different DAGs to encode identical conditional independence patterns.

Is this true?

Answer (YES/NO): YES